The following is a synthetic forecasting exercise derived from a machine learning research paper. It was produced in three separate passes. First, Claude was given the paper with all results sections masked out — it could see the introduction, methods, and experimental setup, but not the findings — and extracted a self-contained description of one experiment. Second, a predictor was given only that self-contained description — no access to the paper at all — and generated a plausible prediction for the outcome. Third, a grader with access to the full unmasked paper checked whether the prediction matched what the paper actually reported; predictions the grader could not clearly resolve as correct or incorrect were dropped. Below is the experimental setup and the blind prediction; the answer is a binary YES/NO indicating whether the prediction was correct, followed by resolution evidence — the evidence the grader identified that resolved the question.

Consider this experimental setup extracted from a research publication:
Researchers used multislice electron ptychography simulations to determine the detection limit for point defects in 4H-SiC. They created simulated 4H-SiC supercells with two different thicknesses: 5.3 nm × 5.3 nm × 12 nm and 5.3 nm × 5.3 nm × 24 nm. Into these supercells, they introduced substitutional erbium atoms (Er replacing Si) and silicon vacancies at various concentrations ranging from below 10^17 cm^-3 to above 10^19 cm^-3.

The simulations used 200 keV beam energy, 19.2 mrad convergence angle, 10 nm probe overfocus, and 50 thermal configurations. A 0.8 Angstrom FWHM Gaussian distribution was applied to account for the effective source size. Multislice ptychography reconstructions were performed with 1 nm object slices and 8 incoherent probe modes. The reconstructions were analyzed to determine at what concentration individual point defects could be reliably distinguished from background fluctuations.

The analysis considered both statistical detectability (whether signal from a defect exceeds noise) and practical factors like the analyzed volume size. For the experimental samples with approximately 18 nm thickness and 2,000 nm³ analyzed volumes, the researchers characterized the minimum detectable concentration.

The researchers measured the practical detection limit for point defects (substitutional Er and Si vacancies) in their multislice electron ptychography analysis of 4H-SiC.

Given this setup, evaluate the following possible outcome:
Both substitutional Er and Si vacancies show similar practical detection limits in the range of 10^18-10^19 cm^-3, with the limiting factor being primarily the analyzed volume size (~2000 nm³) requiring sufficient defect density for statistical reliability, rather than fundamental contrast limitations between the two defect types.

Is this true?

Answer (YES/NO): NO